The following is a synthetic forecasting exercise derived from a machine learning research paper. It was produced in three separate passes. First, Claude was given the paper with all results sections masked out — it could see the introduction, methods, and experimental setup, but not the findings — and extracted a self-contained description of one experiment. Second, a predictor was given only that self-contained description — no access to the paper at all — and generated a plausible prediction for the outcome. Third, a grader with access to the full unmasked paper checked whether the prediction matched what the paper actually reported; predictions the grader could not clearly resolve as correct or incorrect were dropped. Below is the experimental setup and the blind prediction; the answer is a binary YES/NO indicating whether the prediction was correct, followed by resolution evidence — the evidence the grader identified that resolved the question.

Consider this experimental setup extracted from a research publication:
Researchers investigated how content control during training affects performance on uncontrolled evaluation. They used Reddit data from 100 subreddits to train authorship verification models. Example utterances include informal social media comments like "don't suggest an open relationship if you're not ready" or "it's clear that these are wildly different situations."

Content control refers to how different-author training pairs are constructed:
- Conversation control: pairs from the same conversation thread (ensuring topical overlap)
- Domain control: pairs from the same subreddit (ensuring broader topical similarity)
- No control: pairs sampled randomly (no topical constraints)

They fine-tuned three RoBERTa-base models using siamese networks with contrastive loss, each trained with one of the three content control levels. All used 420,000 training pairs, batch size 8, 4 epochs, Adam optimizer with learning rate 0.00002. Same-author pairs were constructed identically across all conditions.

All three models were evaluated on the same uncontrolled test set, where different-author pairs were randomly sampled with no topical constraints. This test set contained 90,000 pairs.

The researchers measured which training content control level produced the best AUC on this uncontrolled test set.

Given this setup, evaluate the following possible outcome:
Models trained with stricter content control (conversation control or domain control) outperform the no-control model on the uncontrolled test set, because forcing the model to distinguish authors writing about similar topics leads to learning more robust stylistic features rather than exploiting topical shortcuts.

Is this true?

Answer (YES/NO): NO